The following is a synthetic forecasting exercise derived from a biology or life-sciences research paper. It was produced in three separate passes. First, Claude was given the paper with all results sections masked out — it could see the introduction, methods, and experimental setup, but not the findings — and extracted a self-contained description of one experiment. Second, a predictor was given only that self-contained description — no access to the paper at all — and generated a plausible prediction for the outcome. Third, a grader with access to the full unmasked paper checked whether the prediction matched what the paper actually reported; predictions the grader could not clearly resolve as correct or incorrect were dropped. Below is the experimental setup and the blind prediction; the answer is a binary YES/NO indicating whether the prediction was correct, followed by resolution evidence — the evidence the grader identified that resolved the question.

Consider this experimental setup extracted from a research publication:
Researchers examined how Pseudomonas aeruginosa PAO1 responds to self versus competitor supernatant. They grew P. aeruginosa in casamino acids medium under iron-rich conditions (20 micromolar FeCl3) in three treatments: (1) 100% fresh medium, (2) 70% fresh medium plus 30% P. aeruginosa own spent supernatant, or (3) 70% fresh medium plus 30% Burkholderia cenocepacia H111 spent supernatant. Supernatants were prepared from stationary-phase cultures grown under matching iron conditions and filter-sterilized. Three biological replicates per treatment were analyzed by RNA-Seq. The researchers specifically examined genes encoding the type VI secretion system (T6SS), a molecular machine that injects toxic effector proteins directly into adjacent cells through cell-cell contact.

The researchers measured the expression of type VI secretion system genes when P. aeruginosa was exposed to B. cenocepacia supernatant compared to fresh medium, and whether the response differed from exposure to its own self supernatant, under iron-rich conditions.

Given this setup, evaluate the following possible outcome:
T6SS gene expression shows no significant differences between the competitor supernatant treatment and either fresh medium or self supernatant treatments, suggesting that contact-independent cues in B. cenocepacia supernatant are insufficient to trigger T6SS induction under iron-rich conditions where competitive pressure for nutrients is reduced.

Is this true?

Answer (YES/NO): NO